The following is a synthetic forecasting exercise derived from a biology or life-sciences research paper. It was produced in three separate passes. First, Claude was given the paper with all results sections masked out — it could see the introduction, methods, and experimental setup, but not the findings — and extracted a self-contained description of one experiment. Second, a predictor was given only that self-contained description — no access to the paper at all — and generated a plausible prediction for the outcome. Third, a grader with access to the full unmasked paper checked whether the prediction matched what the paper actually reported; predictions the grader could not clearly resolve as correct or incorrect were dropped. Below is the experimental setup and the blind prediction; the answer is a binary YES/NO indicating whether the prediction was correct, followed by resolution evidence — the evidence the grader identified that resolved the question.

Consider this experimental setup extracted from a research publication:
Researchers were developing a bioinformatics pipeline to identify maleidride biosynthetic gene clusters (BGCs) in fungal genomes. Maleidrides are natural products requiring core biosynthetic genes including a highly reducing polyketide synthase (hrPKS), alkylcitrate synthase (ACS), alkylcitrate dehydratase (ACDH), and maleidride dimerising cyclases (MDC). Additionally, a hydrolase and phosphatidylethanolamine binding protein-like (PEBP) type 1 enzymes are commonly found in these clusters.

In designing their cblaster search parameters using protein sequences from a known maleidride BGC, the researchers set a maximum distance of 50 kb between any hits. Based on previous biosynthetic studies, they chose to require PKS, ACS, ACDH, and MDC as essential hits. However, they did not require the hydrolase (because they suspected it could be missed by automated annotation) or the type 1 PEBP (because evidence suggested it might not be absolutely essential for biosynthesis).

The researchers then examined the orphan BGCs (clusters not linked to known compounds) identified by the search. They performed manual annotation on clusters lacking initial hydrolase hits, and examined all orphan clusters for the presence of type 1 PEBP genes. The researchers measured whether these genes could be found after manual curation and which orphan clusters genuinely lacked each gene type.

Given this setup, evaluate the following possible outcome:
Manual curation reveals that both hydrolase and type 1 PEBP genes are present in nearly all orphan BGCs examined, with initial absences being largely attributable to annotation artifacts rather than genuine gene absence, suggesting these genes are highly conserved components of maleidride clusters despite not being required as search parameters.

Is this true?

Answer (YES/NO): NO